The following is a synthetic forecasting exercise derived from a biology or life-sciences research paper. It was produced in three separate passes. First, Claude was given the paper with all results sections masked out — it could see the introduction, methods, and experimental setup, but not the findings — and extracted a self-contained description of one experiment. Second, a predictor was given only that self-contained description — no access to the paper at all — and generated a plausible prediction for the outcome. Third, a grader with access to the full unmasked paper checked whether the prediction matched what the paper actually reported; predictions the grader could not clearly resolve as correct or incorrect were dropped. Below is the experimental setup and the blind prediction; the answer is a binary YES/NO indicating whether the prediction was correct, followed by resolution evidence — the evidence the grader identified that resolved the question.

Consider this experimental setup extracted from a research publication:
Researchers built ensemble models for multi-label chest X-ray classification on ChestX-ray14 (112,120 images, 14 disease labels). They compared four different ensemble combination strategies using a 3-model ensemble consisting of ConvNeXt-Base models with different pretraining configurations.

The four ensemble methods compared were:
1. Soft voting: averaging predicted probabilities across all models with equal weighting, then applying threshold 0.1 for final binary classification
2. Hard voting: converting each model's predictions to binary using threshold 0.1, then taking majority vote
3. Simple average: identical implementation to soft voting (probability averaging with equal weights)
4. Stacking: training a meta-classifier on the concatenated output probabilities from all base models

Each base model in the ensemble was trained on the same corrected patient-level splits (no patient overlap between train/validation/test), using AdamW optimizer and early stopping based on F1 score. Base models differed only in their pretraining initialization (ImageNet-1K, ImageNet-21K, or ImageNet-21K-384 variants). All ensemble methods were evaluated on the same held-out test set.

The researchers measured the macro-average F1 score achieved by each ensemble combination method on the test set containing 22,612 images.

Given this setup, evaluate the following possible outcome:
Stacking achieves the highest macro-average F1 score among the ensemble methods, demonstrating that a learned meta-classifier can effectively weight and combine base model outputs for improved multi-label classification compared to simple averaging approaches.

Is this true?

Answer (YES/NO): NO